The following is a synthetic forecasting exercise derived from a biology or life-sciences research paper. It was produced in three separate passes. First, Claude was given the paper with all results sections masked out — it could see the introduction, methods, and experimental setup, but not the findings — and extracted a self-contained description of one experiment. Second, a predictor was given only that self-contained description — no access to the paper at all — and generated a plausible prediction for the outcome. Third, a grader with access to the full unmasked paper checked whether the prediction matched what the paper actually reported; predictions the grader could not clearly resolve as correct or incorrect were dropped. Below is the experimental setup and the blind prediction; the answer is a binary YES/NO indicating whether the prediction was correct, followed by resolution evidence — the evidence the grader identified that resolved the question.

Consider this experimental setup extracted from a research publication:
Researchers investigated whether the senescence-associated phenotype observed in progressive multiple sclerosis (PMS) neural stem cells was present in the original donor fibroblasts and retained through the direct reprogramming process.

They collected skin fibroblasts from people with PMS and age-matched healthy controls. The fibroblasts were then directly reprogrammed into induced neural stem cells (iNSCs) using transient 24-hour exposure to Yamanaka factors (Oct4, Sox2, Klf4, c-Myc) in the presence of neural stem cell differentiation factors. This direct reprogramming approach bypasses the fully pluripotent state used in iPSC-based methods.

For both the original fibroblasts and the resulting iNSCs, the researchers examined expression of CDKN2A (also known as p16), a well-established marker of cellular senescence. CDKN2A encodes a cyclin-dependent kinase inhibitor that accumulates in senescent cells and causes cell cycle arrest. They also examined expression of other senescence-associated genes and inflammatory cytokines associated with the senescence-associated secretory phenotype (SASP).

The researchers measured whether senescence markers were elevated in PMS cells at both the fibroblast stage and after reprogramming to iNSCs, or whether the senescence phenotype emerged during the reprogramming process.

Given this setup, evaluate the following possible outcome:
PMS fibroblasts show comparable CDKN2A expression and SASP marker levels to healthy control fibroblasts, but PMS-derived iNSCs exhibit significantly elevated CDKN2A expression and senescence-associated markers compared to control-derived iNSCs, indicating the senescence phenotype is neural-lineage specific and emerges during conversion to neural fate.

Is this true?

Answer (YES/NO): NO